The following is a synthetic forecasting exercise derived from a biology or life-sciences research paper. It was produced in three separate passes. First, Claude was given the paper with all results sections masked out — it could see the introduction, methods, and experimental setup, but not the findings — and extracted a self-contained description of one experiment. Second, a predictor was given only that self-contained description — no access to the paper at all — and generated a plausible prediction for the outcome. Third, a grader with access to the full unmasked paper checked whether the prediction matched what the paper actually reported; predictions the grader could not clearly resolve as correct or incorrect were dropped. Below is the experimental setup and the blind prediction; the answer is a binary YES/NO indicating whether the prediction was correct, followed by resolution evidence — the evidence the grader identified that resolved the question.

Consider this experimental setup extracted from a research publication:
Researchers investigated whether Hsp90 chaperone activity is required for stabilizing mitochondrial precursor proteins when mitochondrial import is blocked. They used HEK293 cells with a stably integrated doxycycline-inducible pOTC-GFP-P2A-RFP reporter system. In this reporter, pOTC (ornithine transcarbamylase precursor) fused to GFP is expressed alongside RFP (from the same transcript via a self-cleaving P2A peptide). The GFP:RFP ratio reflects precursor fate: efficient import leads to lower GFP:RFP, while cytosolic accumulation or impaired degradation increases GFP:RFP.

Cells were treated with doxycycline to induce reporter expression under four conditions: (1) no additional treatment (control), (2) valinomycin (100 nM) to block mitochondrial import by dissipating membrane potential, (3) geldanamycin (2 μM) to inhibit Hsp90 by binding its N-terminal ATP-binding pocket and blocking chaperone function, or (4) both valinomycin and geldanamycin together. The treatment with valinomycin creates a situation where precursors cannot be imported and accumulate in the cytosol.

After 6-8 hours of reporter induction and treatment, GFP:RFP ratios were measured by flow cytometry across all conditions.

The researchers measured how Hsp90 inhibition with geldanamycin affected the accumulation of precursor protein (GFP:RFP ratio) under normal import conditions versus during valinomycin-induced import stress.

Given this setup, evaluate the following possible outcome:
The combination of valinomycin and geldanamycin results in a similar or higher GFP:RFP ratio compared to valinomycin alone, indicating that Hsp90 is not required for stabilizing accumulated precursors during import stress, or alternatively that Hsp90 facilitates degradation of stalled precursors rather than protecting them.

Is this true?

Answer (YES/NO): NO